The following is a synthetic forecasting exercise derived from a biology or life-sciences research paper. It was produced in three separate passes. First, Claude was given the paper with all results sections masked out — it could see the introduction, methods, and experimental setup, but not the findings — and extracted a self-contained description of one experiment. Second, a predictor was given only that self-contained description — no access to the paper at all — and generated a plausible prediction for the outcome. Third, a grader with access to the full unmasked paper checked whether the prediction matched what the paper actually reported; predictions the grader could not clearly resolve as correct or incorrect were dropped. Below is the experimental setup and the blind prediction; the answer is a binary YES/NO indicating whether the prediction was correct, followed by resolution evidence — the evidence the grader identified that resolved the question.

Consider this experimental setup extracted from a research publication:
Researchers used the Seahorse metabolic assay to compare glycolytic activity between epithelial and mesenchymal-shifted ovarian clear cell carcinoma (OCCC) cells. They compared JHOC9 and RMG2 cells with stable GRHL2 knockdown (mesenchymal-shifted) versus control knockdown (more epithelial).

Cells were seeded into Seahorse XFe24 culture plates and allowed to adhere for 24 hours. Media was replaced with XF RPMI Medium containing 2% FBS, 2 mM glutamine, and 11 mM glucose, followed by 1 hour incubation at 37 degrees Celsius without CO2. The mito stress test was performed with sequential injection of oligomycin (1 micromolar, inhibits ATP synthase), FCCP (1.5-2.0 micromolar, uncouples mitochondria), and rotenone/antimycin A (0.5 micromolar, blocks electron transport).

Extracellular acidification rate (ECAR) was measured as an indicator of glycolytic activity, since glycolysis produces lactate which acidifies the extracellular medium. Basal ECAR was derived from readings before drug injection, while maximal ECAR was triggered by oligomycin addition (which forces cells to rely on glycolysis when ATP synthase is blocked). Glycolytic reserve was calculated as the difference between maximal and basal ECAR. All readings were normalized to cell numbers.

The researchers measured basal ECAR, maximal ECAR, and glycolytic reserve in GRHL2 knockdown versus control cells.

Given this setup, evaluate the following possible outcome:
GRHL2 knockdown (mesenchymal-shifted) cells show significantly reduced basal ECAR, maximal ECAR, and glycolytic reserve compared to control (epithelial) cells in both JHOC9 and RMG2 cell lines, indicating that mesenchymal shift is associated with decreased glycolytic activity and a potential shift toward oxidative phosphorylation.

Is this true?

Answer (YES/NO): NO